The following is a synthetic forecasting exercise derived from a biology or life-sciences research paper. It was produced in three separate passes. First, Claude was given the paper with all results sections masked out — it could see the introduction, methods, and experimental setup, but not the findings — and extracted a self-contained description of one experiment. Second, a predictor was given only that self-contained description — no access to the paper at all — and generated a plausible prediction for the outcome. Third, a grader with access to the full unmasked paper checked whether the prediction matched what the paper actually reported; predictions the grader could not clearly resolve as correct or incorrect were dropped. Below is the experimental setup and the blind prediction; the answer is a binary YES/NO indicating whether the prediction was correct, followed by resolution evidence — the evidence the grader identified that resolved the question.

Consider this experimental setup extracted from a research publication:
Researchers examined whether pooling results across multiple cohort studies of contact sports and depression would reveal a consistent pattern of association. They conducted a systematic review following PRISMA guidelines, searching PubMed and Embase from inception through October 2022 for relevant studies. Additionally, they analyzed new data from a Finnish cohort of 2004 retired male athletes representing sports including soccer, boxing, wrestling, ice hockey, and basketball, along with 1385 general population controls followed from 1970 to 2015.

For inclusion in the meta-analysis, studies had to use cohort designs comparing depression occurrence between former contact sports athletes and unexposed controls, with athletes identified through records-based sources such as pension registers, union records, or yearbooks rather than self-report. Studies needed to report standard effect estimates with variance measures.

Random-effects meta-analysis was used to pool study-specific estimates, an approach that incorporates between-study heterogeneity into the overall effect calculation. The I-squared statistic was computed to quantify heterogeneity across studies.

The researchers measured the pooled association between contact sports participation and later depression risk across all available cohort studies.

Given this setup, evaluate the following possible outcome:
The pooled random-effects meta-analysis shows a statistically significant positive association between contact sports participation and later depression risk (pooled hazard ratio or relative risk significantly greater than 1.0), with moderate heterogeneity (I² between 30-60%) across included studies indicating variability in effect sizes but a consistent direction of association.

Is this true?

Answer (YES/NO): NO